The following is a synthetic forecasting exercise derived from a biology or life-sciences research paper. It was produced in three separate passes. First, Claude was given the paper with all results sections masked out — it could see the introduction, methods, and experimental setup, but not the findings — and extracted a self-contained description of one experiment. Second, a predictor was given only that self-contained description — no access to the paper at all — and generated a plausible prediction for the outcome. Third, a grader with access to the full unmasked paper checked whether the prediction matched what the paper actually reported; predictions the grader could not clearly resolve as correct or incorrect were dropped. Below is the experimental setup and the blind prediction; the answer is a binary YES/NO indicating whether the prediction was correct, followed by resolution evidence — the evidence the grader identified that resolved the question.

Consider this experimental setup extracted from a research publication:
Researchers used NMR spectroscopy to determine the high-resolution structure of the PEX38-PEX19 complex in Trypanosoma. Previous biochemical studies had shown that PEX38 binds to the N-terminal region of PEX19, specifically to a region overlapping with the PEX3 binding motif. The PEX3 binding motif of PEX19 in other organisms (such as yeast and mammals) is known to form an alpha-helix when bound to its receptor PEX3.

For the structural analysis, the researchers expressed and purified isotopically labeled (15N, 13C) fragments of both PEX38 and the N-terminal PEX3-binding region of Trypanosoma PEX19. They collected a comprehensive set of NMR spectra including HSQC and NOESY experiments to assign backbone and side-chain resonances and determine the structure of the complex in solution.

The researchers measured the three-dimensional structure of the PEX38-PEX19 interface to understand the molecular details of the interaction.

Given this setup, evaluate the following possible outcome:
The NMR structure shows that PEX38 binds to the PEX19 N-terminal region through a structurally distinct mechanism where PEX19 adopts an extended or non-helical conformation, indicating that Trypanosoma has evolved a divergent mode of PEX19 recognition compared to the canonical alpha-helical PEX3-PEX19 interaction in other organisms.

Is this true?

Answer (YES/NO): NO